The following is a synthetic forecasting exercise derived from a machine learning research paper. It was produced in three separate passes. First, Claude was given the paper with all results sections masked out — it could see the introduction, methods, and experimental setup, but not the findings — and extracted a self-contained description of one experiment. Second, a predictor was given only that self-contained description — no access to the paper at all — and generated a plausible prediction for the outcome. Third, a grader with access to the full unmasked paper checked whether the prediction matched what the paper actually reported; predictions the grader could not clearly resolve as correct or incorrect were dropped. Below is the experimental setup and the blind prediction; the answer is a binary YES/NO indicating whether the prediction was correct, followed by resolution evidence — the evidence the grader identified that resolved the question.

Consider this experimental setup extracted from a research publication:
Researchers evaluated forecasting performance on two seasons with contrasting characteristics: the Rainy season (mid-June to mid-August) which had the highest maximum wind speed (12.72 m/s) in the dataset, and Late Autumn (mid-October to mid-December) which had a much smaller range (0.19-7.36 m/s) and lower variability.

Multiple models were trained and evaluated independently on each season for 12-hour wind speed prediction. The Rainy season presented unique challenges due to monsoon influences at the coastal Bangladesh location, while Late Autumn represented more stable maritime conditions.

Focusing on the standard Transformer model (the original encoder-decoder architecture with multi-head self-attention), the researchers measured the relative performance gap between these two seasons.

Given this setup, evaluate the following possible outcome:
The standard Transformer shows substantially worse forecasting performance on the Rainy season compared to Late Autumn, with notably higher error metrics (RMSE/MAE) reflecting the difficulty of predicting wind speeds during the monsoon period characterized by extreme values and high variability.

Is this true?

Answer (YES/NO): YES